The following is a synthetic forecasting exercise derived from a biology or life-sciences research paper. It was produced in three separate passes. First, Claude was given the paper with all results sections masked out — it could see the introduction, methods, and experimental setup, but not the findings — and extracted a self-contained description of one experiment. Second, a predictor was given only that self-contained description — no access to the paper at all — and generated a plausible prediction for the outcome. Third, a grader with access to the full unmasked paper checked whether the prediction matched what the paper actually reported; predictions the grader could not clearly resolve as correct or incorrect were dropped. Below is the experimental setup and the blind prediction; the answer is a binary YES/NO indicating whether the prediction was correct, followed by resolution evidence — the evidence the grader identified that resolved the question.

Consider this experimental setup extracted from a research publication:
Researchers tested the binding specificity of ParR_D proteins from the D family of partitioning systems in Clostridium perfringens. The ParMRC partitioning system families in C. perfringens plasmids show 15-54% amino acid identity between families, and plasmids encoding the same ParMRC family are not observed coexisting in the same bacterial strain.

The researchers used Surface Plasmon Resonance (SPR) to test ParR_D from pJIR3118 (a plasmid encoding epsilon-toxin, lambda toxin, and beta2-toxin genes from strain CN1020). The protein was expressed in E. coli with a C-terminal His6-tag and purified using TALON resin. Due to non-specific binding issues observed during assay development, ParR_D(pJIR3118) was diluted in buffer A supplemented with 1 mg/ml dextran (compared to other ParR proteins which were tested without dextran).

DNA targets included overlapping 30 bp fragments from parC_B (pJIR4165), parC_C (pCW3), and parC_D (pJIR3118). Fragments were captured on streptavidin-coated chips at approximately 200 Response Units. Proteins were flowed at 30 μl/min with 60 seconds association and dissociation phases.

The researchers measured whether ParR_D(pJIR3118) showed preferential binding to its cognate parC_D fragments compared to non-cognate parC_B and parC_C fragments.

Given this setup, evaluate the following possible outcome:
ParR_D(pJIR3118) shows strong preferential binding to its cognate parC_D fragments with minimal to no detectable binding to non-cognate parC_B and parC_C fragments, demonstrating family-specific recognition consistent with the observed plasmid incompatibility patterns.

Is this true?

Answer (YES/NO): YES